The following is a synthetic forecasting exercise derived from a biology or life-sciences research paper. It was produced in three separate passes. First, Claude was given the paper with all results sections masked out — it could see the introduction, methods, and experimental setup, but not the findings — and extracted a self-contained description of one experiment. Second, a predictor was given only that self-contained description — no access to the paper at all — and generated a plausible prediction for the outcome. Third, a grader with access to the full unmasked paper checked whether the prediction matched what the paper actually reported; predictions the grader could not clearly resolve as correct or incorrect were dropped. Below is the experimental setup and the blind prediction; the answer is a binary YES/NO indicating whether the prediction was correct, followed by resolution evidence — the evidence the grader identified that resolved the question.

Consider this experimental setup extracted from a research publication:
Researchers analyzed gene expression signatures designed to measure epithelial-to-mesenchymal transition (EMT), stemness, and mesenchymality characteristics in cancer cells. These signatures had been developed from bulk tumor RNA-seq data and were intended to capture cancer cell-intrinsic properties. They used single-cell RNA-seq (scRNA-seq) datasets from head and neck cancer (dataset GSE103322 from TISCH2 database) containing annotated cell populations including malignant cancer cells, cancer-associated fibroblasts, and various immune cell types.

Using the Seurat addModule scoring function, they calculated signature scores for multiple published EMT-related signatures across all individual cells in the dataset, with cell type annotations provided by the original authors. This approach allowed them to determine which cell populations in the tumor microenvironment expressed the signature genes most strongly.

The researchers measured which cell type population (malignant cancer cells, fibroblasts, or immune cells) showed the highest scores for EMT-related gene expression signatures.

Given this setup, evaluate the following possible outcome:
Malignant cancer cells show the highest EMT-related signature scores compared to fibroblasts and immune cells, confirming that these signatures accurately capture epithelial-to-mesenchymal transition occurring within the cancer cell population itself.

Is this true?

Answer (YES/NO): NO